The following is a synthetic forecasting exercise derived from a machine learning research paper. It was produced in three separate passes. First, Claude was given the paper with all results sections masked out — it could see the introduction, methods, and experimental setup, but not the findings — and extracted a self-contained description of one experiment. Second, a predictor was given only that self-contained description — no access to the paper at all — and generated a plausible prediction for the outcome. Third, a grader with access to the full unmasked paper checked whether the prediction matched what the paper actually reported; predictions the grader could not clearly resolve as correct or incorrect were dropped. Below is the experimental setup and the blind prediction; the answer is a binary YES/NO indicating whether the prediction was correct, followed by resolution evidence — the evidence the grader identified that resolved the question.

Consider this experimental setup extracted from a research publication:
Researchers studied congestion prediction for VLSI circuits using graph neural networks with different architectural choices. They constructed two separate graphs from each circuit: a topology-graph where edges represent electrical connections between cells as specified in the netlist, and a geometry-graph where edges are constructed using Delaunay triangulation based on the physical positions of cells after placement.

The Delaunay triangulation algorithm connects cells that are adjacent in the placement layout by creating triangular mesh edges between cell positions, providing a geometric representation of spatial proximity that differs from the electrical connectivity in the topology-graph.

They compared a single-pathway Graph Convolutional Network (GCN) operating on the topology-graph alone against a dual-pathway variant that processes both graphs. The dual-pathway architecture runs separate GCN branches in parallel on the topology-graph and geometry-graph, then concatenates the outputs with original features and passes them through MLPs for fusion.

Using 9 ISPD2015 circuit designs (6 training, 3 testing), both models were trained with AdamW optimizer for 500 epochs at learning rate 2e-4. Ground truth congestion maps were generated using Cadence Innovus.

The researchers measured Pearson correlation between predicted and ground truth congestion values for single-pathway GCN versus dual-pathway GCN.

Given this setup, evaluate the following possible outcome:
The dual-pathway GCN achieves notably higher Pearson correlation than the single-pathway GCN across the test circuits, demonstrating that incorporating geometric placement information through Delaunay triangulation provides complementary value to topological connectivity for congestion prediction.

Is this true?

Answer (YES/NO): YES